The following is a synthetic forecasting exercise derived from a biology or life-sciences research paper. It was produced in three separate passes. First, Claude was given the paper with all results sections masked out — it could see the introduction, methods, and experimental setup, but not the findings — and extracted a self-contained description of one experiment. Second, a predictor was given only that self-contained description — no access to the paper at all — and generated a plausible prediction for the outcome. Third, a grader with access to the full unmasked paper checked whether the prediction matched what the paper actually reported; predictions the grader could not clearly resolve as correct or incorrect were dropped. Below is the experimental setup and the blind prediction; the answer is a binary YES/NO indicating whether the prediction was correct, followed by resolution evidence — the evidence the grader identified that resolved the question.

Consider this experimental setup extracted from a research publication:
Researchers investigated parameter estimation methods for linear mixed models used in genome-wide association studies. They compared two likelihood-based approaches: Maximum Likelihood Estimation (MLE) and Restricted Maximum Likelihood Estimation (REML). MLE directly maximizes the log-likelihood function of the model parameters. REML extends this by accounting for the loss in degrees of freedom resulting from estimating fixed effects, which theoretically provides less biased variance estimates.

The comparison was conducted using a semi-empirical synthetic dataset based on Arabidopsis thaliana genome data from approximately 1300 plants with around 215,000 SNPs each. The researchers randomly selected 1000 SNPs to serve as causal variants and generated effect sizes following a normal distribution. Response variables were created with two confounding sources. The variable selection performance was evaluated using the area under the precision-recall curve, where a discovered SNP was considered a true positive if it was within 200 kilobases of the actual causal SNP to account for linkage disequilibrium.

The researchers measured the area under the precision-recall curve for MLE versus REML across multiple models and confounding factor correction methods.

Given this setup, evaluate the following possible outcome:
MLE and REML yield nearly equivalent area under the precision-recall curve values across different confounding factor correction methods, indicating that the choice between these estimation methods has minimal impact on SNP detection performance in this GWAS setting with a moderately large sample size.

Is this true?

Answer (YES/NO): YES